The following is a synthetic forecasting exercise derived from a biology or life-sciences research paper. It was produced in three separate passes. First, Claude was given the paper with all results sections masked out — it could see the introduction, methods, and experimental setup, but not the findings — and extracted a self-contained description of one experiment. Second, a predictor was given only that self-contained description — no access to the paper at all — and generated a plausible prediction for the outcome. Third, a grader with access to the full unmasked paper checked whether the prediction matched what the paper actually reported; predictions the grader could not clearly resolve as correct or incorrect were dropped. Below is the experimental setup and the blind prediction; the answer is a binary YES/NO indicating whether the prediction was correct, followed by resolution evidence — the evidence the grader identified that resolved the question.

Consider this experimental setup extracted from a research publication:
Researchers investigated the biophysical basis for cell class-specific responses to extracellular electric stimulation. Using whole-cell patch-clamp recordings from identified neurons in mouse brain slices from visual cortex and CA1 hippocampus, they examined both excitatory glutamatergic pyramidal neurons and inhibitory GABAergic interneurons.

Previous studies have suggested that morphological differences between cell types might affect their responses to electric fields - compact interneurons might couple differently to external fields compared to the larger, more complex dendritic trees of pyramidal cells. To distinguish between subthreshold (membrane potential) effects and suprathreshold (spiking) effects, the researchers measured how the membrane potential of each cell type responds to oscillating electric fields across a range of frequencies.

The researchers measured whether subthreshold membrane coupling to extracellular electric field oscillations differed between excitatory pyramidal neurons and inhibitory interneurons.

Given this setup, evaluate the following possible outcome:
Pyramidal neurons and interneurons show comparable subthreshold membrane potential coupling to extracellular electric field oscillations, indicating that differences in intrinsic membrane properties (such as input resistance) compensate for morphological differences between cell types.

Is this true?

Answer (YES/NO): YES